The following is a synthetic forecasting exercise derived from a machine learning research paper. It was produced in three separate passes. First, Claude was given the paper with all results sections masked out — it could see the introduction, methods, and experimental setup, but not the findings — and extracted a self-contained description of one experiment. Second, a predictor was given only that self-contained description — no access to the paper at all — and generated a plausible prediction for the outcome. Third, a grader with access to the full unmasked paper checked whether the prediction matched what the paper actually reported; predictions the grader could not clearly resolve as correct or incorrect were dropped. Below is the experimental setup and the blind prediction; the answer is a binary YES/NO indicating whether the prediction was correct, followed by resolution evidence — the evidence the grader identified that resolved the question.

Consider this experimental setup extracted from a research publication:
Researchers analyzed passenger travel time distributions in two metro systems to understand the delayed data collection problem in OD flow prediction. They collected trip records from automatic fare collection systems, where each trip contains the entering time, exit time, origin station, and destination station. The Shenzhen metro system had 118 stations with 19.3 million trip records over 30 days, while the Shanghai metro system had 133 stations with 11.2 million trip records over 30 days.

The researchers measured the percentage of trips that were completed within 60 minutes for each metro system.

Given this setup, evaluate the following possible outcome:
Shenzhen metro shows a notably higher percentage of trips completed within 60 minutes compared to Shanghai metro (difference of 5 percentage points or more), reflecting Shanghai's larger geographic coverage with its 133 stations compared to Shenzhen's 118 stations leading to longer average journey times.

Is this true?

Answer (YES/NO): YES